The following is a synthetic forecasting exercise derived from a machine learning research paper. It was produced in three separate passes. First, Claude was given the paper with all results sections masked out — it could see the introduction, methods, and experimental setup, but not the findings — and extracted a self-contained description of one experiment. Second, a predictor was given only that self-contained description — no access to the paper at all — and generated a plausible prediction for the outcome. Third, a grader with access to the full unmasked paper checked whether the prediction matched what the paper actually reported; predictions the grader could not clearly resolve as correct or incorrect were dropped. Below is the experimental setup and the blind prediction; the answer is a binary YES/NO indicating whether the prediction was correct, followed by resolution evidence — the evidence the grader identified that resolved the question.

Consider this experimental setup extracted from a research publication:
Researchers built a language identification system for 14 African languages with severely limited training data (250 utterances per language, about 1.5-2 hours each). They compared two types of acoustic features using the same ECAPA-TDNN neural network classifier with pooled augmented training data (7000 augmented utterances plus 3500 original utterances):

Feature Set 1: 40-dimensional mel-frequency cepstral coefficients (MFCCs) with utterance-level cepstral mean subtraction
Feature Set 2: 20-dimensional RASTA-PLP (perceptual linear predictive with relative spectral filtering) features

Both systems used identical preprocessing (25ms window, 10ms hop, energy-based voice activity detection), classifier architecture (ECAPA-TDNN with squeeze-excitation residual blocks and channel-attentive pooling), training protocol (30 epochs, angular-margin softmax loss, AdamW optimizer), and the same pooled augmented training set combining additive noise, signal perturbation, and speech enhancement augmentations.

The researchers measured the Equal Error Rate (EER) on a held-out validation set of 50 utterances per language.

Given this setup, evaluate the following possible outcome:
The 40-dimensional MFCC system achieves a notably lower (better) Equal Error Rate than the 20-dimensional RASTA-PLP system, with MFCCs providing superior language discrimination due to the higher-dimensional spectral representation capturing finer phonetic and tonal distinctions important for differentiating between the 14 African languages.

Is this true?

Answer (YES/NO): NO